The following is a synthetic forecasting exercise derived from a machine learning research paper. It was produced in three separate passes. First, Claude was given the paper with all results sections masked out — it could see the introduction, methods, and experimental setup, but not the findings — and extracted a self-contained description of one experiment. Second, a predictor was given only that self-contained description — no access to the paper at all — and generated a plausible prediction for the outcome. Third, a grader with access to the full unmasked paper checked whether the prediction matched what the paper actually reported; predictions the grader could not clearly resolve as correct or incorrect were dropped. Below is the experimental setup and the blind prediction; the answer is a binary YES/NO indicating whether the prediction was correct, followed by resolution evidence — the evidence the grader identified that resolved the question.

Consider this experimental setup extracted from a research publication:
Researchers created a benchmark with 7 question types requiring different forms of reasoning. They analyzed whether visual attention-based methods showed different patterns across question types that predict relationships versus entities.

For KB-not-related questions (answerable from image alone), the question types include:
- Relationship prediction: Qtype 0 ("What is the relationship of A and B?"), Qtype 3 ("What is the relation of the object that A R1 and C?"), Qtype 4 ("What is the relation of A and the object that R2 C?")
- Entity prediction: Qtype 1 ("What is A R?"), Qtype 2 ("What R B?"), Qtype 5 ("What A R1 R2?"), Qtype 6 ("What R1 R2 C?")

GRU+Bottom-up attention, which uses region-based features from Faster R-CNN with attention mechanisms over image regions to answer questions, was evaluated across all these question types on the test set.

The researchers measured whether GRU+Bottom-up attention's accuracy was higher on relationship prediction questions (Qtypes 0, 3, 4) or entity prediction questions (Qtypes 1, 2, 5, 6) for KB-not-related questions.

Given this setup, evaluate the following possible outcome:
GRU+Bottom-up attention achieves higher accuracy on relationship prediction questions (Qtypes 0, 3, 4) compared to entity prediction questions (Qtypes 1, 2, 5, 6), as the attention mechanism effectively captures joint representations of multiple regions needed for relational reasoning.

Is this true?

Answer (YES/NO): YES